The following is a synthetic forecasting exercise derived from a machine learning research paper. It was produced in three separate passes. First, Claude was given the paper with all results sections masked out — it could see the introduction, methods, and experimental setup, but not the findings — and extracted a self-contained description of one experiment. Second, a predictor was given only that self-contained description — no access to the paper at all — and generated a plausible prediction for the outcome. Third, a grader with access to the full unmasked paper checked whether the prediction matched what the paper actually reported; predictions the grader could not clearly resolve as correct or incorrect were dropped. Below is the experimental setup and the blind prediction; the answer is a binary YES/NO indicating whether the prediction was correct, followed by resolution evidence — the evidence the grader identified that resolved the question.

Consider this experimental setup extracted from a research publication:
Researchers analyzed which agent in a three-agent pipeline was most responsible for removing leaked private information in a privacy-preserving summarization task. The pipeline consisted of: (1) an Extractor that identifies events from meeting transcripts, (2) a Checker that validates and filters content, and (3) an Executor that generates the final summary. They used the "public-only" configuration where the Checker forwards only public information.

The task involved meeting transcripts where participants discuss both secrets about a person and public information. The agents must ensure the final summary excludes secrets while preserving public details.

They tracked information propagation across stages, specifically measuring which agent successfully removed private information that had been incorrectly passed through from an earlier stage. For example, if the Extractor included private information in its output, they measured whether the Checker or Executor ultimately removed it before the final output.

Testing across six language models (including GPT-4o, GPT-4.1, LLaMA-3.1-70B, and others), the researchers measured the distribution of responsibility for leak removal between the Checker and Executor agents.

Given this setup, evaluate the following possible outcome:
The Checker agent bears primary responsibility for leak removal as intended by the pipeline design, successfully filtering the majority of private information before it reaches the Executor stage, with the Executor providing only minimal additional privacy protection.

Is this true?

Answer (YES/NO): NO